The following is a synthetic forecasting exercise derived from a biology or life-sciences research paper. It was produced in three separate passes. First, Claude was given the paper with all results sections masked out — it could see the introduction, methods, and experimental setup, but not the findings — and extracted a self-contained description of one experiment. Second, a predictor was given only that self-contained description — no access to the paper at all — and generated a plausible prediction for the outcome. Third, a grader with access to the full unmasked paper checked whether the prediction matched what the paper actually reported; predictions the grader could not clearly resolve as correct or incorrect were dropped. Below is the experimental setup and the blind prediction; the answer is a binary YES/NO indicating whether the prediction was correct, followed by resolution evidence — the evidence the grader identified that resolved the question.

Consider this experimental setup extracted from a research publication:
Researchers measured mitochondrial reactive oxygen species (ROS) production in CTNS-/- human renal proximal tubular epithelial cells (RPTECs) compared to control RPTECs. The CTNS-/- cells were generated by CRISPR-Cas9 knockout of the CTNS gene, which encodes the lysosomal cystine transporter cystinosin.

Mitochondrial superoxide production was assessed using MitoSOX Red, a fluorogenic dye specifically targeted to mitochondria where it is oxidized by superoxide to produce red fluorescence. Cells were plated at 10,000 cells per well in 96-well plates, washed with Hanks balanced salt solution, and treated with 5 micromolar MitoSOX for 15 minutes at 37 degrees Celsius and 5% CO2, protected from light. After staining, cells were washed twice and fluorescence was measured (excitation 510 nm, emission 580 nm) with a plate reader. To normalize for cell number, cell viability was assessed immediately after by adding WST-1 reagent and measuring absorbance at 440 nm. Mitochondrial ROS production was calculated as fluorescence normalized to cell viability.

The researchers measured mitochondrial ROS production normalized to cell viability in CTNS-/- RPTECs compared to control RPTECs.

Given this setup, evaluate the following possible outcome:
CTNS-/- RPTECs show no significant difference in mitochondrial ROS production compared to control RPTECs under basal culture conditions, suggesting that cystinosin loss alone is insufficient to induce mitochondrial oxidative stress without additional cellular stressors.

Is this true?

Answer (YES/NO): NO